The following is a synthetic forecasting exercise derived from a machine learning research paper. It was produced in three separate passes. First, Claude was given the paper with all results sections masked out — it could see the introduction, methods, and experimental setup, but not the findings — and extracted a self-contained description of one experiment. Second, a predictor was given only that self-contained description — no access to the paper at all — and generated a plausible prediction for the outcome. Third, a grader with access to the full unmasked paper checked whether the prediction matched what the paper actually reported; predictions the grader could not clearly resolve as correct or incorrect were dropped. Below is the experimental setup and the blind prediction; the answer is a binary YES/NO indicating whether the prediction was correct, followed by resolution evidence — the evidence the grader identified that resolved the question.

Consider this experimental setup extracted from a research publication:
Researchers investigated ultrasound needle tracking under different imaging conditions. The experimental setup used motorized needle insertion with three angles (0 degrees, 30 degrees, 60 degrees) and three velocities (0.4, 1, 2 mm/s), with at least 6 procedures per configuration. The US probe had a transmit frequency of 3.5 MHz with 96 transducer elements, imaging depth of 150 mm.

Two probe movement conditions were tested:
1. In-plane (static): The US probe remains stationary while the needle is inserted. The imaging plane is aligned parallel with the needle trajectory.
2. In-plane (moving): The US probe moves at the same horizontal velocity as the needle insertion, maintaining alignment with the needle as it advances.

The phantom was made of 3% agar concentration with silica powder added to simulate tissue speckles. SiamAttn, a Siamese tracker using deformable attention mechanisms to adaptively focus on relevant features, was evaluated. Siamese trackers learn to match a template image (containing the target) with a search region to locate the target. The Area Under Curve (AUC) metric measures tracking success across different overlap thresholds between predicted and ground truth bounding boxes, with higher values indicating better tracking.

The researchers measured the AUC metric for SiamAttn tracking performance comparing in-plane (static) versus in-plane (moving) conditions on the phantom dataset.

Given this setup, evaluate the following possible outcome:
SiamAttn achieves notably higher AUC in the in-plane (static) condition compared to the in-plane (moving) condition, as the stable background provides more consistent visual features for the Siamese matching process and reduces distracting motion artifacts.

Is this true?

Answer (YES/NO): NO